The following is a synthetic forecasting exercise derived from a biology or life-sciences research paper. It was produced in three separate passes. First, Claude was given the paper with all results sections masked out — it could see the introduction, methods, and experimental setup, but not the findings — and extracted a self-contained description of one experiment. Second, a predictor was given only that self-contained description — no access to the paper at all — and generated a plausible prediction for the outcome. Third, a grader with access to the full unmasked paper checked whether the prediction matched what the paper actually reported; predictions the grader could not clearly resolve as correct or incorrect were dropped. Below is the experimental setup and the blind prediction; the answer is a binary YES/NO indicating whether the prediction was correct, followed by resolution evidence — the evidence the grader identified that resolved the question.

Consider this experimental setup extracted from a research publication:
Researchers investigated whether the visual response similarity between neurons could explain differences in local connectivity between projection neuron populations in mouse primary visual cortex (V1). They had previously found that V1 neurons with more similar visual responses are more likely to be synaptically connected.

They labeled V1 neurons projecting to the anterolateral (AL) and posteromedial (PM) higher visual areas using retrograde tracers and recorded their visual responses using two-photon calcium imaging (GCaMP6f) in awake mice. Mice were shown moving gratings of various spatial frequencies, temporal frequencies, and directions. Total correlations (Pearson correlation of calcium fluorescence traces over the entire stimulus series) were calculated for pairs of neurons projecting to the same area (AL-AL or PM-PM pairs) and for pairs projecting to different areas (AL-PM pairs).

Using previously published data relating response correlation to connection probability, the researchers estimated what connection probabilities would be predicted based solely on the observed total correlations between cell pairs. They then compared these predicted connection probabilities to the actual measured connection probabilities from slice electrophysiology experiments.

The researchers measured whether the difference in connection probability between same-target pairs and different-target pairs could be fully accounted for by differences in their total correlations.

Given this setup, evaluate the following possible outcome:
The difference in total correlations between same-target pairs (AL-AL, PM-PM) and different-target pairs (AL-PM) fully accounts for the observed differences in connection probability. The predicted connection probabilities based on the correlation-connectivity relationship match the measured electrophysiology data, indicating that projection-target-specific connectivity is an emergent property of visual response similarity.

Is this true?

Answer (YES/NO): NO